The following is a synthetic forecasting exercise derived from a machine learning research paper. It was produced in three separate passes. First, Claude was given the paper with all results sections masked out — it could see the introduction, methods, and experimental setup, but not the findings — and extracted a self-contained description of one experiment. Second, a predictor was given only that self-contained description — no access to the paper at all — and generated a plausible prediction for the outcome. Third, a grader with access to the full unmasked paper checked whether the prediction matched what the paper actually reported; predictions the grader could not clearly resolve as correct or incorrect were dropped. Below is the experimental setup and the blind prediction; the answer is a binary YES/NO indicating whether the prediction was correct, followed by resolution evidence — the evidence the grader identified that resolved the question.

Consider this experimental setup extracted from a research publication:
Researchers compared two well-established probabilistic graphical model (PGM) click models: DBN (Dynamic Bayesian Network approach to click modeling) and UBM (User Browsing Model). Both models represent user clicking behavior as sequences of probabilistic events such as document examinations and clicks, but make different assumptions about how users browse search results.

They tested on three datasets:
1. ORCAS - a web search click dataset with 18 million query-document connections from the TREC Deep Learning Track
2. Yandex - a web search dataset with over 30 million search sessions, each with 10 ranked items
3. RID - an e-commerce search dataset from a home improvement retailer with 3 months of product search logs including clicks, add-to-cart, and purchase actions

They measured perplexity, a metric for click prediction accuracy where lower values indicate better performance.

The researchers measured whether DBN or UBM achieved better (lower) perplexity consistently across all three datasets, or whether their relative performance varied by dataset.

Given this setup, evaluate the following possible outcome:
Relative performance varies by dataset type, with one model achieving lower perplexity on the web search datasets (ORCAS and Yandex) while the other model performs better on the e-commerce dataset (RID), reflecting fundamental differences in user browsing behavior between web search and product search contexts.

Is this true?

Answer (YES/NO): YES